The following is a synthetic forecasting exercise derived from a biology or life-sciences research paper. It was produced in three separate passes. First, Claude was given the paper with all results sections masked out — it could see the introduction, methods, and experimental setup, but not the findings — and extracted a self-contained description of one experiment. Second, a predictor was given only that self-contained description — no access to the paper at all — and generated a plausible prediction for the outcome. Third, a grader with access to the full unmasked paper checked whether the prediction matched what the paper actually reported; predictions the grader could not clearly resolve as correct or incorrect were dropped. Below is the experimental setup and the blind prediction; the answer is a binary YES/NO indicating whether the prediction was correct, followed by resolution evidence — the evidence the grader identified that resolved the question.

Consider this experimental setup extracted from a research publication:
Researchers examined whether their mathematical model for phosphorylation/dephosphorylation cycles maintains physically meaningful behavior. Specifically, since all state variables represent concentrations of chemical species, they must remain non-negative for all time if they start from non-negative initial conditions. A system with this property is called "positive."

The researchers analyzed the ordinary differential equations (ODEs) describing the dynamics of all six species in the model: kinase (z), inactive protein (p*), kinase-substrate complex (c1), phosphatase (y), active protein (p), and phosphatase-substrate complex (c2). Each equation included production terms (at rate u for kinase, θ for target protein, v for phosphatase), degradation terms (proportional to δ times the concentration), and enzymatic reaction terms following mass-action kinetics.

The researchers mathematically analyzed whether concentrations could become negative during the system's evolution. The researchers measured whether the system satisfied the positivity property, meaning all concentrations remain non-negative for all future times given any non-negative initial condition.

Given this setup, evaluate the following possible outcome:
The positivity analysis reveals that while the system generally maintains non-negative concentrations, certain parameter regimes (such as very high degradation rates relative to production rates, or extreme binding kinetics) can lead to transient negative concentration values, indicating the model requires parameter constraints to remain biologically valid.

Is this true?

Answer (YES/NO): NO